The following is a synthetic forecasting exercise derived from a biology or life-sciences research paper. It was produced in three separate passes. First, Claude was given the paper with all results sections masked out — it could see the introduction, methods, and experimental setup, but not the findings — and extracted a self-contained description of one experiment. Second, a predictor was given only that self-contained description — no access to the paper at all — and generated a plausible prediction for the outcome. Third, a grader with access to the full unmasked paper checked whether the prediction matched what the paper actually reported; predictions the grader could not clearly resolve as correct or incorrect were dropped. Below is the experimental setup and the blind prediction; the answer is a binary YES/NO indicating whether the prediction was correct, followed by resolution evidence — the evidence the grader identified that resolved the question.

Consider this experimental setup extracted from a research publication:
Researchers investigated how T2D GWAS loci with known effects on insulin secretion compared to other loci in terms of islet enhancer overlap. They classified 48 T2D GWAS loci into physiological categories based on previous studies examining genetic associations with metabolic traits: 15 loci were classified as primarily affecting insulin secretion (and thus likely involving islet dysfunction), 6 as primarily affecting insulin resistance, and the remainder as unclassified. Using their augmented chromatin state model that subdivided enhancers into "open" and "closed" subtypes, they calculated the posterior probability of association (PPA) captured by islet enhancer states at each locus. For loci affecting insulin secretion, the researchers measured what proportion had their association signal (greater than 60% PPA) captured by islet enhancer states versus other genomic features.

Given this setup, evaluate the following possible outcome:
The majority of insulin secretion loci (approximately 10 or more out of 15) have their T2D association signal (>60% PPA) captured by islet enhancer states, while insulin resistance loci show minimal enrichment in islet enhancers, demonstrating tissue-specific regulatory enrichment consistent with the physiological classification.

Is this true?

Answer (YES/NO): YES